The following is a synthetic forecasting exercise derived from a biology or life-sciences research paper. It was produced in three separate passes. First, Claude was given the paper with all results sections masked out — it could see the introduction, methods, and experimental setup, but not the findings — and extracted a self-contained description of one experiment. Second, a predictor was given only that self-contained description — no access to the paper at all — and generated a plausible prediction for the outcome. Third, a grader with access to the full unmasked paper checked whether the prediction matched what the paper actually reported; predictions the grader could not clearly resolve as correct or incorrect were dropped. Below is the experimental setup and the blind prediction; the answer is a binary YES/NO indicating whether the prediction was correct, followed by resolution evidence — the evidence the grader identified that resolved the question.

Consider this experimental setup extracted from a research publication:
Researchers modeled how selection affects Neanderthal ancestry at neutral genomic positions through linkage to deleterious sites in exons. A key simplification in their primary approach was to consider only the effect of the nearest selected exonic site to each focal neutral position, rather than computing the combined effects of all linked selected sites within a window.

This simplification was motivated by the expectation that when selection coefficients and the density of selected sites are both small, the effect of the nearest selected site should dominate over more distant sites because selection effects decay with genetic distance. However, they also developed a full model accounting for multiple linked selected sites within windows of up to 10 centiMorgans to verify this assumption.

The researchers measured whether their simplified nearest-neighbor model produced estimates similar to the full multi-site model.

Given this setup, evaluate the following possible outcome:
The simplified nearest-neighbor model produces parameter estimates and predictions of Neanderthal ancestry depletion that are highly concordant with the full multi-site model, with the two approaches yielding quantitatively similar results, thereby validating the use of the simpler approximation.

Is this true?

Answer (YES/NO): YES